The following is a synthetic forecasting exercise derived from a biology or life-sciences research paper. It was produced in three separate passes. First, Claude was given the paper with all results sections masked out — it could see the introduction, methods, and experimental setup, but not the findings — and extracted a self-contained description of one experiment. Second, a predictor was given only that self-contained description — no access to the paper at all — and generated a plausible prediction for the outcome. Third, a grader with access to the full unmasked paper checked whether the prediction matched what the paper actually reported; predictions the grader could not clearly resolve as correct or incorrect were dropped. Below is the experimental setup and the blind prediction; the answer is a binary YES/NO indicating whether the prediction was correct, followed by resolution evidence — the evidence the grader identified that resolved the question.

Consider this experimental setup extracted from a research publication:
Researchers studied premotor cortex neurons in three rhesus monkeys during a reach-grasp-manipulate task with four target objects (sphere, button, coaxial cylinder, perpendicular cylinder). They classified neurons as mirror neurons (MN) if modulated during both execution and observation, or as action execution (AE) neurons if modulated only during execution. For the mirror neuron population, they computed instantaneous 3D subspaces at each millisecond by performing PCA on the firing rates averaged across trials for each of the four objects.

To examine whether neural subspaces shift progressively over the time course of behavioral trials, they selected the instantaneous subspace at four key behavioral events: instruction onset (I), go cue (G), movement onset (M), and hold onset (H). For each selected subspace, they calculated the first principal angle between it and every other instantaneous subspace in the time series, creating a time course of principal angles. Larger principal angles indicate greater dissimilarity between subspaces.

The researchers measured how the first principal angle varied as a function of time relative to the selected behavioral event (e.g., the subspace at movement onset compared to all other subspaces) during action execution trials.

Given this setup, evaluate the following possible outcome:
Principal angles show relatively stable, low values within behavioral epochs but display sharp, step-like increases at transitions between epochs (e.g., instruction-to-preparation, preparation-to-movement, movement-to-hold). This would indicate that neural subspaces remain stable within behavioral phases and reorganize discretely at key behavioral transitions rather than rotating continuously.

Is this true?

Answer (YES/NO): NO